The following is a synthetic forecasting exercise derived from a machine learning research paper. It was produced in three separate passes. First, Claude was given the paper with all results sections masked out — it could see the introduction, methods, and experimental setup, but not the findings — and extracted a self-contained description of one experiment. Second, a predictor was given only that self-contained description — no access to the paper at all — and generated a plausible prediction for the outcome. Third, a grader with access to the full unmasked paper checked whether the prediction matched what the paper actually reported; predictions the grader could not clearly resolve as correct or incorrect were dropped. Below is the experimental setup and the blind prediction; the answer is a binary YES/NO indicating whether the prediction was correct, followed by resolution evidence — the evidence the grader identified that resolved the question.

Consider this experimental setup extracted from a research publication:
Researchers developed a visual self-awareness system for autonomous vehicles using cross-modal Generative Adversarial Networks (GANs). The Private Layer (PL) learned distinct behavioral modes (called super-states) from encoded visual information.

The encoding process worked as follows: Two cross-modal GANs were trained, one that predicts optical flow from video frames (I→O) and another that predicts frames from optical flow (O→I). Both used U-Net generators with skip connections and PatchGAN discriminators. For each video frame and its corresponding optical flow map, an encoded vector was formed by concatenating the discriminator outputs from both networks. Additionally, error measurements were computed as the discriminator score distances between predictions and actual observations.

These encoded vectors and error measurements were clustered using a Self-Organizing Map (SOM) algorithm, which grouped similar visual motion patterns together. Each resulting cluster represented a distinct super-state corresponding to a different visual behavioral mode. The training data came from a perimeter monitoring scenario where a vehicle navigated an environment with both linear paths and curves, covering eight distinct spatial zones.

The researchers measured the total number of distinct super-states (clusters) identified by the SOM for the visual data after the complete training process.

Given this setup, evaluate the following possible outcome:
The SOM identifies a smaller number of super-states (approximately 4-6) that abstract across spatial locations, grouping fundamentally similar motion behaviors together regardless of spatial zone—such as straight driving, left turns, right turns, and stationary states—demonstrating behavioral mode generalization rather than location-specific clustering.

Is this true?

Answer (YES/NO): NO